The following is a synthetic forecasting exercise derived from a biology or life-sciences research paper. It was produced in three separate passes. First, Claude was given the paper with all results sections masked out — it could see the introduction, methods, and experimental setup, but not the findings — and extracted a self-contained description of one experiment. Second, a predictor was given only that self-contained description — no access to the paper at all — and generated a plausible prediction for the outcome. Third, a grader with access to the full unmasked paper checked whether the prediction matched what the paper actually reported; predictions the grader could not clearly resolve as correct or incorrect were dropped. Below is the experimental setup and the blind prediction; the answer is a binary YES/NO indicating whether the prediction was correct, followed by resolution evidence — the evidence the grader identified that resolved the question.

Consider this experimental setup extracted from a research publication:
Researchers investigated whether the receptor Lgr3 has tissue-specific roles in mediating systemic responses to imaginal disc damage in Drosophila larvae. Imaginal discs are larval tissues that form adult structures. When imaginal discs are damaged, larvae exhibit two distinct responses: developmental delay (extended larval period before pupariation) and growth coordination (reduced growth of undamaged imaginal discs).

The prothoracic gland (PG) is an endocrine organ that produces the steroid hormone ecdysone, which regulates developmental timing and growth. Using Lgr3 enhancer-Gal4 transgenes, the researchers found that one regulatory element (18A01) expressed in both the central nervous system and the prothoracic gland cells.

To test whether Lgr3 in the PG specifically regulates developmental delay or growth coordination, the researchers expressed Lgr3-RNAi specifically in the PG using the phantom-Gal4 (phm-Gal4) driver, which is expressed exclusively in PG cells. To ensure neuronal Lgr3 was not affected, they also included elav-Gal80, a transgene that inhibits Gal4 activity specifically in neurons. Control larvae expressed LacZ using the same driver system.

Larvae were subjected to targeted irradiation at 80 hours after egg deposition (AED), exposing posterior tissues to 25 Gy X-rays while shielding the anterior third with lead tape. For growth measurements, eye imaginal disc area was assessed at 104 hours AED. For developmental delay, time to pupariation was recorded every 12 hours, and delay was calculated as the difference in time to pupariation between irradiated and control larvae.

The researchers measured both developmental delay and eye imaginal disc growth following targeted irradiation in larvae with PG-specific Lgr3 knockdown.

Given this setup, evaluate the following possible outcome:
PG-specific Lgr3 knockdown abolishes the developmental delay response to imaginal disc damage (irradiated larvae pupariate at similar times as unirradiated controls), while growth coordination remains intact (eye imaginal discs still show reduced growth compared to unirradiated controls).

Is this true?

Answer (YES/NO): NO